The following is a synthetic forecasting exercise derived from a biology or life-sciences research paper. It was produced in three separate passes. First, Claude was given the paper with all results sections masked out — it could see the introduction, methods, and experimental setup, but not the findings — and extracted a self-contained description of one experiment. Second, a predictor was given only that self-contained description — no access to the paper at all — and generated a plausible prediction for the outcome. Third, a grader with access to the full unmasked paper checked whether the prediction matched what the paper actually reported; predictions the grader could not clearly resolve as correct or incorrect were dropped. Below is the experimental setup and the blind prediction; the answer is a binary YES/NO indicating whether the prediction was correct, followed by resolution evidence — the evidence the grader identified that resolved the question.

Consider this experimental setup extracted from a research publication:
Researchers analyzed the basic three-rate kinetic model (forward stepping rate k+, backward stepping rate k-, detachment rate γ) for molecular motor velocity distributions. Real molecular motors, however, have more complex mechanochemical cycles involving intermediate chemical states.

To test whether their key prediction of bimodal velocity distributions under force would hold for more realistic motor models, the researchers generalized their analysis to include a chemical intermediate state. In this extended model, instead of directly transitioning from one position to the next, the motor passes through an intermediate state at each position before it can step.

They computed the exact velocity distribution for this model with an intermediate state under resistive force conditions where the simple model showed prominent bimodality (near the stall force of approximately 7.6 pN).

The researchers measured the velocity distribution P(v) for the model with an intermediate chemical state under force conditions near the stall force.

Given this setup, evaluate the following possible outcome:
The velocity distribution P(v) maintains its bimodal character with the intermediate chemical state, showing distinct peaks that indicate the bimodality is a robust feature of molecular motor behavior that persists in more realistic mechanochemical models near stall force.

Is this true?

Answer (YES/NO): YES